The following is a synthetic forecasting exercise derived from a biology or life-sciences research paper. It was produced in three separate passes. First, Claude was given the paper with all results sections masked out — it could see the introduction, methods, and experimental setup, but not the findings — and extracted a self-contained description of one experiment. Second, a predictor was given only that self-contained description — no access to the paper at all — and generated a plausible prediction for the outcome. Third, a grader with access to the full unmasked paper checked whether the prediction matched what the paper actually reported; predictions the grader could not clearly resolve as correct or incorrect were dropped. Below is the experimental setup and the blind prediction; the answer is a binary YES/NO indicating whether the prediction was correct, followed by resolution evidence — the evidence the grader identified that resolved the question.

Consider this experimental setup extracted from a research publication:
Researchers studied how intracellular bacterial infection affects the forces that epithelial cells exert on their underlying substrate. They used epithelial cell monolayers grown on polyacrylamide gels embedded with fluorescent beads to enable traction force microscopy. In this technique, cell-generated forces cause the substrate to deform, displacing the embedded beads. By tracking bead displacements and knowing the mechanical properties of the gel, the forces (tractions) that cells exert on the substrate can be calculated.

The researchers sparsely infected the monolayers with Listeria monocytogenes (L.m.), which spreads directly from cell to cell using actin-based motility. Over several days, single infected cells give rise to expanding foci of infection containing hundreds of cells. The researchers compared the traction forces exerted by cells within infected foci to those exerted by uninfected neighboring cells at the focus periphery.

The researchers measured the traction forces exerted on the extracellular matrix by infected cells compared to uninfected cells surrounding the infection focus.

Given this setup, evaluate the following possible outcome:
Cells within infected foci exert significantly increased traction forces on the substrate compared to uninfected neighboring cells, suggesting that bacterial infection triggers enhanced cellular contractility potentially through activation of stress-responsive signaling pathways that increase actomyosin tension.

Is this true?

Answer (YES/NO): NO